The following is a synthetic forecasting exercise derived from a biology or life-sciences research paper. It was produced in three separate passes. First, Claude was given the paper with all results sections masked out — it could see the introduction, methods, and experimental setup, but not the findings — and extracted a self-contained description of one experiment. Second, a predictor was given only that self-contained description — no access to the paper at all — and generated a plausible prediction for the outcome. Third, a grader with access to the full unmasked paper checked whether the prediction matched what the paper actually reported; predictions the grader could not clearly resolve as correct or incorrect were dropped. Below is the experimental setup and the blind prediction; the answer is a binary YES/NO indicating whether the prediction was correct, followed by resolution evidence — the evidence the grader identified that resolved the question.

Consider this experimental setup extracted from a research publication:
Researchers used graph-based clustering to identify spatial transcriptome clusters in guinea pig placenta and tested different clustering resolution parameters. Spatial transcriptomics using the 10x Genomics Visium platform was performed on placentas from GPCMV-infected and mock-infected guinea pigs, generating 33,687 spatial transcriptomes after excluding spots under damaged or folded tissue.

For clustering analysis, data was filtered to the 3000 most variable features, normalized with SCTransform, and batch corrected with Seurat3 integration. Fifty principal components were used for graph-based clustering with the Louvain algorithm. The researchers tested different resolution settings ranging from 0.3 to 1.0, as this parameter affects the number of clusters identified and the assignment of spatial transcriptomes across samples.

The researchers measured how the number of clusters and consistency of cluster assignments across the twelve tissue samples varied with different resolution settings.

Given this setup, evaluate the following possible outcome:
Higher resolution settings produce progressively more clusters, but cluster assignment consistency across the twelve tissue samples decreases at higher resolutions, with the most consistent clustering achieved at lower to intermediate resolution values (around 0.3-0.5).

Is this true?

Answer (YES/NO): YES